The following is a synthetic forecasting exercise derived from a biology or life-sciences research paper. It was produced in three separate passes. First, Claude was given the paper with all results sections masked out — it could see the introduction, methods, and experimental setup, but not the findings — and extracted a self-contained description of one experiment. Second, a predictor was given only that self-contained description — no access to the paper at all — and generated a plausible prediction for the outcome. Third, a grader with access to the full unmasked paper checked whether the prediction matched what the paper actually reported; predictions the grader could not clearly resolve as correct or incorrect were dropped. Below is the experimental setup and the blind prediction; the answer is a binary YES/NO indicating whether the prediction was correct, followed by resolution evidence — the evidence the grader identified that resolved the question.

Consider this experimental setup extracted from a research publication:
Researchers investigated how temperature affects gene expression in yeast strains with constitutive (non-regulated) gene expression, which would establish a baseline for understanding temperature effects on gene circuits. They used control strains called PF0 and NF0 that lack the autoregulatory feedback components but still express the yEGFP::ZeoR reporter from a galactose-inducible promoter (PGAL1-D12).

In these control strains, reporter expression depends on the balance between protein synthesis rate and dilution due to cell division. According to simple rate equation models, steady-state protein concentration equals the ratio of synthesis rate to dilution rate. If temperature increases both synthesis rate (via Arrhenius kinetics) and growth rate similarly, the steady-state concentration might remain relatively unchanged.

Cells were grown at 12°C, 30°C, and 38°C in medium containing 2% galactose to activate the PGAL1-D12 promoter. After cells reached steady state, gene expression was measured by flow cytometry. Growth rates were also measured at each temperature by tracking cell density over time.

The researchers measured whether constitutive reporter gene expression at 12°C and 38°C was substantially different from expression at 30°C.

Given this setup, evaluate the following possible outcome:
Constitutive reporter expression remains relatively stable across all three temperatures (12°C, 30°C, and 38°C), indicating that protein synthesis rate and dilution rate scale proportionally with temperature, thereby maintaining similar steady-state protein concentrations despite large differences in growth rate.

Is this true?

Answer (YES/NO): NO